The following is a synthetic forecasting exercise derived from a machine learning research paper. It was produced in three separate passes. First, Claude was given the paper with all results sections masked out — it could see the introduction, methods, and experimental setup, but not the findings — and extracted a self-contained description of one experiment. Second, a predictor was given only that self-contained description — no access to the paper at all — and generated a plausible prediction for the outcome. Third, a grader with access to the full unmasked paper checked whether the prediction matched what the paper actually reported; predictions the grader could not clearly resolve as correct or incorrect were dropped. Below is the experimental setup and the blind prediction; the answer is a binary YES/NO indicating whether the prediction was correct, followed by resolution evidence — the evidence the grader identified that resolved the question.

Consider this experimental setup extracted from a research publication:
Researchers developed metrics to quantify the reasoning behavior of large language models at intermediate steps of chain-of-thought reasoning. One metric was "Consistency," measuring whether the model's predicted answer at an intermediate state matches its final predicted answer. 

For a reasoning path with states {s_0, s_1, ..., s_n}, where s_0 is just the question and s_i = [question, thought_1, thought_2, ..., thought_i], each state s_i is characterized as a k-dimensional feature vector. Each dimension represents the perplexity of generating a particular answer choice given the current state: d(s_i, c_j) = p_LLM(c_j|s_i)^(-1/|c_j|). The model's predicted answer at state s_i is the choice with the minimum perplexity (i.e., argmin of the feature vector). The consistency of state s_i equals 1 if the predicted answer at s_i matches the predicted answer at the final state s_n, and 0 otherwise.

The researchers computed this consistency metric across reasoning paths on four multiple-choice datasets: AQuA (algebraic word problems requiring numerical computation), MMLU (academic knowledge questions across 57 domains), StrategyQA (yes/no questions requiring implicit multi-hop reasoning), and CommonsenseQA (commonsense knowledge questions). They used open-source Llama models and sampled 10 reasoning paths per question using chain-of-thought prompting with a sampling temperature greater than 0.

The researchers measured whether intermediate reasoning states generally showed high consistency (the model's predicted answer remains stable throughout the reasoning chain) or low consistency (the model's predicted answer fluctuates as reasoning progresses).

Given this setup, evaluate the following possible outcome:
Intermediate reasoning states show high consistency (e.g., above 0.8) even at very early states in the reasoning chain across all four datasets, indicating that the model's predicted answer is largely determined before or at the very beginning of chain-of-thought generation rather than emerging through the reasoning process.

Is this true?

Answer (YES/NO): NO